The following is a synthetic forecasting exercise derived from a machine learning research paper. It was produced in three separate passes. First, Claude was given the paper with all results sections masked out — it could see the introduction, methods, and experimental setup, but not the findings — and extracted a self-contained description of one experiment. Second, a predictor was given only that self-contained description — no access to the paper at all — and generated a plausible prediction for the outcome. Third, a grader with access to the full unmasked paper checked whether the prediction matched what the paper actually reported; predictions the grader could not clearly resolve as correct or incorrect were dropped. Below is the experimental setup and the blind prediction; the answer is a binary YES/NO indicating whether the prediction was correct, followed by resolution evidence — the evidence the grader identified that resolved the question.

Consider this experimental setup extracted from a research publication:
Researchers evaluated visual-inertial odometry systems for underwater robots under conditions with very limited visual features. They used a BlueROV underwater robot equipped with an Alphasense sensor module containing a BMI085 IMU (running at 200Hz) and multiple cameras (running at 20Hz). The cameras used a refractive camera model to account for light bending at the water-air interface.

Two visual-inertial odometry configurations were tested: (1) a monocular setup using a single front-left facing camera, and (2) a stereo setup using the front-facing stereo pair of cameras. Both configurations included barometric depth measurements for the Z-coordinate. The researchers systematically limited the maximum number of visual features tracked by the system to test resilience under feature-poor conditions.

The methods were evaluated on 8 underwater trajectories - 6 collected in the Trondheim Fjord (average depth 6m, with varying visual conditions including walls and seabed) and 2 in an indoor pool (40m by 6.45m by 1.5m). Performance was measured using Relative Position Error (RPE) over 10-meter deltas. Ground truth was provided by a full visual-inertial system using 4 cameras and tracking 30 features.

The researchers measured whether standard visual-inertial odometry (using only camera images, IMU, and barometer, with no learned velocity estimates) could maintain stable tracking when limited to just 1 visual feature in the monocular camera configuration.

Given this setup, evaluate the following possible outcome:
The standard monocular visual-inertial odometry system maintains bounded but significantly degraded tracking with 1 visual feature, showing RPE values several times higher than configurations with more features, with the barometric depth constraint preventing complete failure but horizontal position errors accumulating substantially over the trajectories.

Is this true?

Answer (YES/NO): NO